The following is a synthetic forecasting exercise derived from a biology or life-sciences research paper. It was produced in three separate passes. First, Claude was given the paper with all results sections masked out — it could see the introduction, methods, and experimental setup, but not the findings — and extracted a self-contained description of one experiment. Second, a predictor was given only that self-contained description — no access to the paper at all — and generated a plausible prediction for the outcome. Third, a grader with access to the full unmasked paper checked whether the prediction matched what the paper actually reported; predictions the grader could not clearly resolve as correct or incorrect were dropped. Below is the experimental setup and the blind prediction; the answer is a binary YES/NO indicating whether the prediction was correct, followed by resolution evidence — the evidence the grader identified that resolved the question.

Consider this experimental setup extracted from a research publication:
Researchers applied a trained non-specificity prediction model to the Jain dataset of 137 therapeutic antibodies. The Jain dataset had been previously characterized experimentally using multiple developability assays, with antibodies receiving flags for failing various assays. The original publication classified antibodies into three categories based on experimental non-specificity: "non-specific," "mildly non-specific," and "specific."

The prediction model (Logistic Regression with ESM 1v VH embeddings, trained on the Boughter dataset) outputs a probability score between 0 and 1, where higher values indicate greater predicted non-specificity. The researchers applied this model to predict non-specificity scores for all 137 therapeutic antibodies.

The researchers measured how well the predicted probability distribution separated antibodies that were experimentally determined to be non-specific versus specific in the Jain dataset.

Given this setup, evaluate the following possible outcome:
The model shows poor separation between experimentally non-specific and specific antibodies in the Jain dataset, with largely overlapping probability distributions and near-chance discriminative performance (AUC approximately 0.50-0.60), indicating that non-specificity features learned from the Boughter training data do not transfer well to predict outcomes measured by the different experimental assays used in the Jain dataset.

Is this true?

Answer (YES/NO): NO